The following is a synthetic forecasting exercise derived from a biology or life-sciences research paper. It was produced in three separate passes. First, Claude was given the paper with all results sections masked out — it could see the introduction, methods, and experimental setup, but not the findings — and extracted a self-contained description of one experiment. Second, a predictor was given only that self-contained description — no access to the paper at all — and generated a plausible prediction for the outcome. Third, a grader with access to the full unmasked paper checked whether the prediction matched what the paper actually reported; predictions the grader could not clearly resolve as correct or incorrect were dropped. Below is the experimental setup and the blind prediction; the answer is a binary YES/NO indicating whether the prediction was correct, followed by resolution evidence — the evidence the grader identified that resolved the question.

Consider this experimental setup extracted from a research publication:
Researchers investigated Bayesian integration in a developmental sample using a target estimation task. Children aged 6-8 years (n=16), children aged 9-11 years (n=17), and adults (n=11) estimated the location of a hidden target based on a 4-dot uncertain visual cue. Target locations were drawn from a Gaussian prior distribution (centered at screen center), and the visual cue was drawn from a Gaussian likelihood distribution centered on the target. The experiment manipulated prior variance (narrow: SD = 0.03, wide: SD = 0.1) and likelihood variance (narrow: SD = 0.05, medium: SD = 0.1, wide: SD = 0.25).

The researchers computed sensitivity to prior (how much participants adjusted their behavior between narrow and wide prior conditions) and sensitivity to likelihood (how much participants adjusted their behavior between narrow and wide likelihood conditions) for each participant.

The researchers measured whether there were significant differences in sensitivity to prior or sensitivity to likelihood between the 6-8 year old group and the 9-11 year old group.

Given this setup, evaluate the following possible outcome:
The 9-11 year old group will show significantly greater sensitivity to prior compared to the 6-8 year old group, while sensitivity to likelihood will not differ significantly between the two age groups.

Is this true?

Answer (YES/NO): YES